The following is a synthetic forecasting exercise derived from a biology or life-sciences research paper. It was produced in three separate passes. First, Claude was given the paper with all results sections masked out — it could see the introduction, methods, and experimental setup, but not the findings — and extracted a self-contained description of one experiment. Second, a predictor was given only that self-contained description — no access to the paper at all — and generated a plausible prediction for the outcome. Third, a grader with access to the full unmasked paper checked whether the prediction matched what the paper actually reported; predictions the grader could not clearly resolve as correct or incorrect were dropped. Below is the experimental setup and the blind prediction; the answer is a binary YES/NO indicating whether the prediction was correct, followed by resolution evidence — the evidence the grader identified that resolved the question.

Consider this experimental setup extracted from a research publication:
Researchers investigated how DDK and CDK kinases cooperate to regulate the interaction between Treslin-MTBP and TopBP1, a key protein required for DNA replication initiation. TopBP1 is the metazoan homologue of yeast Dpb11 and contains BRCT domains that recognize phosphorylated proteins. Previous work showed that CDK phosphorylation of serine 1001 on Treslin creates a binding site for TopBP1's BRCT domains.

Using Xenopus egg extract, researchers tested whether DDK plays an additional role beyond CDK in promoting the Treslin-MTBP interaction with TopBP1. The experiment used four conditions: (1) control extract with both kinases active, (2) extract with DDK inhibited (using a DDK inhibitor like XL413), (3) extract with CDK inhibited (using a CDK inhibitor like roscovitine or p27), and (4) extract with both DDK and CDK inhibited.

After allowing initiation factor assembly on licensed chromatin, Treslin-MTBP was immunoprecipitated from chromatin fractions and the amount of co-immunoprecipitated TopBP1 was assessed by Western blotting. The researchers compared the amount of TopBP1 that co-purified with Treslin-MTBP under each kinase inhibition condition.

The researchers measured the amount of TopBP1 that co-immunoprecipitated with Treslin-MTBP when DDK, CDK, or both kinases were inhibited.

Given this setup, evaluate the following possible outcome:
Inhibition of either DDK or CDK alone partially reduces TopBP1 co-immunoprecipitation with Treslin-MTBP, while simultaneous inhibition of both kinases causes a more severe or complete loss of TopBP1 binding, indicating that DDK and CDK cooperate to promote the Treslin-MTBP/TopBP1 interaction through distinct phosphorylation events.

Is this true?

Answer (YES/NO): NO